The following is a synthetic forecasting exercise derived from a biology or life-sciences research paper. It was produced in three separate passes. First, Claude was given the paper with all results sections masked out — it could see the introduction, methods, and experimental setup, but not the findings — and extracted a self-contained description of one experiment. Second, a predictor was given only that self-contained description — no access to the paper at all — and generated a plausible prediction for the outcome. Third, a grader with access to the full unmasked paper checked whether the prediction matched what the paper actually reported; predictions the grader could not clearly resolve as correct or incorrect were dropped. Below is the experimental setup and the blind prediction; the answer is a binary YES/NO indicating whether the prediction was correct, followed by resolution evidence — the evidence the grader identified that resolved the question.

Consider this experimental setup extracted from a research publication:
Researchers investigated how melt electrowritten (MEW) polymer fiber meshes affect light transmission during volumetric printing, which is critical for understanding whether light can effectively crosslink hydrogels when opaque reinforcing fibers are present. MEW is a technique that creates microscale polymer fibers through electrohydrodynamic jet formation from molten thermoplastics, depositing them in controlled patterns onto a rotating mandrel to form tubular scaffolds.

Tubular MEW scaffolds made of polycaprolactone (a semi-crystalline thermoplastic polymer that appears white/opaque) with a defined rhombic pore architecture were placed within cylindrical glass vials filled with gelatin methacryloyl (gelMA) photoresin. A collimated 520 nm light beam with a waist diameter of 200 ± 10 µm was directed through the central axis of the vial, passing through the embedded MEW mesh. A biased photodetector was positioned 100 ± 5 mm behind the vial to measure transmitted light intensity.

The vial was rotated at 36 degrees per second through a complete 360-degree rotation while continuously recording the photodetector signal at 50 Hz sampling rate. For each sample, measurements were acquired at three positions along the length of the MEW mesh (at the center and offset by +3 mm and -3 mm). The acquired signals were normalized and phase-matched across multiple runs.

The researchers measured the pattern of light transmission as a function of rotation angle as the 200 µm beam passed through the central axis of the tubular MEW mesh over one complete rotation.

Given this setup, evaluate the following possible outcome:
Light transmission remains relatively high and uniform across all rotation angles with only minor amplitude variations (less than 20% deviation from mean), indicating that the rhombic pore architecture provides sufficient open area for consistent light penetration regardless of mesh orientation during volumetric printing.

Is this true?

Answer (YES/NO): NO